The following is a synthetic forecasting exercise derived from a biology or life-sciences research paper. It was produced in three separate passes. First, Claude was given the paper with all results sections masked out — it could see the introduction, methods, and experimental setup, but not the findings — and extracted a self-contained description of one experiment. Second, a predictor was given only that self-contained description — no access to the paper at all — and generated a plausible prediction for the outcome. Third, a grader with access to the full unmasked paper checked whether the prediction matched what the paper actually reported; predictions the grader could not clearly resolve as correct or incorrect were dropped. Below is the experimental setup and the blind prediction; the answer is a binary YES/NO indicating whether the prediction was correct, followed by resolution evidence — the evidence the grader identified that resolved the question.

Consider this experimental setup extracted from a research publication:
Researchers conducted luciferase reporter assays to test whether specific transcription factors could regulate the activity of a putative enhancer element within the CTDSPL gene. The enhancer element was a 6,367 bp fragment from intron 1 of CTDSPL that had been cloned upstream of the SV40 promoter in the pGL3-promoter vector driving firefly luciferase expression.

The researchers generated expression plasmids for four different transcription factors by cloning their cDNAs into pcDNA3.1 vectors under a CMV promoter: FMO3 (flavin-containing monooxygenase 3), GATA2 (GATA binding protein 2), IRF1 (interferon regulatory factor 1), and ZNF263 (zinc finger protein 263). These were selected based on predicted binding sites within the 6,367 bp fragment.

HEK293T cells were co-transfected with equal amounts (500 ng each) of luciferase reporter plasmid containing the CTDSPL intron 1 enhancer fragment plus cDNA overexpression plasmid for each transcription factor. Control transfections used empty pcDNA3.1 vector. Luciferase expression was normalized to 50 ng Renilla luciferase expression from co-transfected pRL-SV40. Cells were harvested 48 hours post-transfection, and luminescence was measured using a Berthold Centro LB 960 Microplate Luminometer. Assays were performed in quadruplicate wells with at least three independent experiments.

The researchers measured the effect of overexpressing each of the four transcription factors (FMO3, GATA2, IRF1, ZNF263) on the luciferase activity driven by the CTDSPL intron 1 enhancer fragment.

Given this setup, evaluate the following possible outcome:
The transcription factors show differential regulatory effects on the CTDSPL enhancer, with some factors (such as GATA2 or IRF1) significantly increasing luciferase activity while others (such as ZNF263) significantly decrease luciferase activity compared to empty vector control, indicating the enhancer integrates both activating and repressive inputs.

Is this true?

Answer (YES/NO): NO